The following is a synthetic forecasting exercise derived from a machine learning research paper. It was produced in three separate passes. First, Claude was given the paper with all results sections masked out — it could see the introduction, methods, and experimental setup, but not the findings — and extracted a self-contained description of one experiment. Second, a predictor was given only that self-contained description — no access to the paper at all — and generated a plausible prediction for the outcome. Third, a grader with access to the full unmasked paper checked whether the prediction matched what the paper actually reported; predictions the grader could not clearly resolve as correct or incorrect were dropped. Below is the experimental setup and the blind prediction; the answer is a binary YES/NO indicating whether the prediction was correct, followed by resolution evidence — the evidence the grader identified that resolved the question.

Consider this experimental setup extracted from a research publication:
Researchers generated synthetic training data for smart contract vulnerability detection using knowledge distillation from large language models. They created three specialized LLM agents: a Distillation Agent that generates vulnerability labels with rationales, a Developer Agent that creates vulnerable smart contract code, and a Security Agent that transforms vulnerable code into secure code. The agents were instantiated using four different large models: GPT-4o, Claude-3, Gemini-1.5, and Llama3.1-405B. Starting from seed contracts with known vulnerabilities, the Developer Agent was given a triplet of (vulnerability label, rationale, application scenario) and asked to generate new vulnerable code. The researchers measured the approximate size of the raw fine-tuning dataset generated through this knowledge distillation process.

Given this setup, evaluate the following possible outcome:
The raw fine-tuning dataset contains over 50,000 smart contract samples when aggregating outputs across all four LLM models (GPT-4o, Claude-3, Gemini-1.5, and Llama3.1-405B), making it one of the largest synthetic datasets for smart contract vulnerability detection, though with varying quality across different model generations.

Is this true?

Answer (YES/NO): NO